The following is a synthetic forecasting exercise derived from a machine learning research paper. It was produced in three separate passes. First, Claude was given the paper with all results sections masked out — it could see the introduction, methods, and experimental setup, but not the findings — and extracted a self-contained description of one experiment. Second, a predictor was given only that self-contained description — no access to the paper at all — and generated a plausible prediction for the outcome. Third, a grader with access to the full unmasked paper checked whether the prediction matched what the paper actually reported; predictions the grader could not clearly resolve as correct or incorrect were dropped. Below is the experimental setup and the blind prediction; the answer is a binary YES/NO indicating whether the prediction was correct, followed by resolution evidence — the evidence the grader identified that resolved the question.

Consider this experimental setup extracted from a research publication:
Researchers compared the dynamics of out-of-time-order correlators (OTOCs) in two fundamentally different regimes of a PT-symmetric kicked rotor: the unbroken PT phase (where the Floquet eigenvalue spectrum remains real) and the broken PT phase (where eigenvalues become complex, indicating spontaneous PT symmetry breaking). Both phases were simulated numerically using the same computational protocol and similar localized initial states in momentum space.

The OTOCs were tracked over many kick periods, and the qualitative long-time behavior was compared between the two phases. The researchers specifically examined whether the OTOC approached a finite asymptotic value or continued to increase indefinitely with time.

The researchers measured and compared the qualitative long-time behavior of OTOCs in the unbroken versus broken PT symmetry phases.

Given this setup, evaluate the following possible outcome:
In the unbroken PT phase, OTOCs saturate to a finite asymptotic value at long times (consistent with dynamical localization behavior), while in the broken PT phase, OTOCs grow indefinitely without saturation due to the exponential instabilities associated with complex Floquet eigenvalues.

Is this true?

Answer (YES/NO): YES